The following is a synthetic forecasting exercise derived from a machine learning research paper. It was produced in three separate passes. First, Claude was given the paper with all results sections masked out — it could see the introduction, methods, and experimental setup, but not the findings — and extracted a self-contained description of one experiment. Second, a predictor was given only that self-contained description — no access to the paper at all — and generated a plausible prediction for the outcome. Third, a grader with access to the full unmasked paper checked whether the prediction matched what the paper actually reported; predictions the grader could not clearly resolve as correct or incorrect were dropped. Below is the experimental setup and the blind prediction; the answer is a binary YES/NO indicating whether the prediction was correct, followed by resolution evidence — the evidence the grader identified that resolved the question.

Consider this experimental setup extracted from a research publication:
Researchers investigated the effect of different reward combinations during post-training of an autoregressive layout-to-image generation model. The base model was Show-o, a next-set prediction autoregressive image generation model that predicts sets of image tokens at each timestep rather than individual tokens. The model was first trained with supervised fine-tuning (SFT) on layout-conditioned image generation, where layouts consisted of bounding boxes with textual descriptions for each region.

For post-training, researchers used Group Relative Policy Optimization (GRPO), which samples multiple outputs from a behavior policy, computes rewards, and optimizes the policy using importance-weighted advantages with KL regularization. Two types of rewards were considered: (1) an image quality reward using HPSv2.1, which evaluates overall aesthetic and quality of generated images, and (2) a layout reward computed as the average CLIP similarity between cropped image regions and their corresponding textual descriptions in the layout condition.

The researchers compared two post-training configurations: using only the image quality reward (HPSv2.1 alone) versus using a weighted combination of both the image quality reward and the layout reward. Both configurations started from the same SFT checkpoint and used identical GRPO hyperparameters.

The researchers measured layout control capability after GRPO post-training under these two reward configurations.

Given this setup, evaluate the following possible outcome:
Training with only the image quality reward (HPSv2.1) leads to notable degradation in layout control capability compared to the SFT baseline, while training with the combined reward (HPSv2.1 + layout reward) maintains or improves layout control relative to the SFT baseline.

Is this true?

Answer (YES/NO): YES